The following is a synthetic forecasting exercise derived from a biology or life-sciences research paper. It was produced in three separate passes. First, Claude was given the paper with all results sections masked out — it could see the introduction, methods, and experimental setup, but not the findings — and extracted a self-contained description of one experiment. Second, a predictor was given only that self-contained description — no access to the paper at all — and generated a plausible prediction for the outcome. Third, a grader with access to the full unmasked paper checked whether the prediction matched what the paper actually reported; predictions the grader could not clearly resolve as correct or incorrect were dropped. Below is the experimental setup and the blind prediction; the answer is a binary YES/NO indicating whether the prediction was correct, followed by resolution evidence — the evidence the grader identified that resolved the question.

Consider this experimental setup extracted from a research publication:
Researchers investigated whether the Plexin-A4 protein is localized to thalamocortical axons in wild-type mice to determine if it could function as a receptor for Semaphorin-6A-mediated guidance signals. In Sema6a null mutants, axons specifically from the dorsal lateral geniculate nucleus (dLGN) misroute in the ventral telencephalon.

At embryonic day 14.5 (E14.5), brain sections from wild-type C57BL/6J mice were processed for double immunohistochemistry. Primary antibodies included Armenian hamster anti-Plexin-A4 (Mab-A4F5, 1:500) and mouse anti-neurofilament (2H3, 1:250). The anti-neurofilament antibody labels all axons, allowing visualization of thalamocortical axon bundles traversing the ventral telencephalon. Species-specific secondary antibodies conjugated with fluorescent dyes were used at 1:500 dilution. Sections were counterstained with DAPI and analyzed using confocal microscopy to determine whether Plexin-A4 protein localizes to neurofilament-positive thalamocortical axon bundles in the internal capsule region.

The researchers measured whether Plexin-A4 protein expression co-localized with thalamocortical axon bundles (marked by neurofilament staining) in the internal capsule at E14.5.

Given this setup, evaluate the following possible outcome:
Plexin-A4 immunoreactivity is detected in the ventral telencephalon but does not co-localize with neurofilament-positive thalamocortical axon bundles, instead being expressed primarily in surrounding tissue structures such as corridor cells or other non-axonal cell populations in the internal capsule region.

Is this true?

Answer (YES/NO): NO